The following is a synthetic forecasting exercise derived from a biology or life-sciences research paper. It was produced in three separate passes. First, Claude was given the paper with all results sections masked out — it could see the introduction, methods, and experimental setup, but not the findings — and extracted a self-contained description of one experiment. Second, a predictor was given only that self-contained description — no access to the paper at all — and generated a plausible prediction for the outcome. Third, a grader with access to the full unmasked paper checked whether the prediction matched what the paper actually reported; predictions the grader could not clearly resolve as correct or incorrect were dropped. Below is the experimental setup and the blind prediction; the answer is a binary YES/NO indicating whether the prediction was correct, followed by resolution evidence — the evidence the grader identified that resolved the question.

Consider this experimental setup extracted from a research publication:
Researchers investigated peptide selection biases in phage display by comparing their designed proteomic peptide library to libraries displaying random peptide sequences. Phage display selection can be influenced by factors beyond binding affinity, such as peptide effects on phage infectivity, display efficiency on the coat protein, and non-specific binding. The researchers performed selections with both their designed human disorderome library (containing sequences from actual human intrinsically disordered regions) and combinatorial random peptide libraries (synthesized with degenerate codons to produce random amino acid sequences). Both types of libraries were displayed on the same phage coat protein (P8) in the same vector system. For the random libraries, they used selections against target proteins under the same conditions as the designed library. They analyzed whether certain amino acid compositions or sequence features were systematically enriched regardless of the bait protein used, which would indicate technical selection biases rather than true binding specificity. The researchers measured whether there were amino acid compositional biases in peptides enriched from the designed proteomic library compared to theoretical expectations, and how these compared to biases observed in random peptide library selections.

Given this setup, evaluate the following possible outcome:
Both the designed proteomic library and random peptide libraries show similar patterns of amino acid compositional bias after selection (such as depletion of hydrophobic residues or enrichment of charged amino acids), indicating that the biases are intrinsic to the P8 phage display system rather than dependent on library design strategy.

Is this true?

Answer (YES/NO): NO